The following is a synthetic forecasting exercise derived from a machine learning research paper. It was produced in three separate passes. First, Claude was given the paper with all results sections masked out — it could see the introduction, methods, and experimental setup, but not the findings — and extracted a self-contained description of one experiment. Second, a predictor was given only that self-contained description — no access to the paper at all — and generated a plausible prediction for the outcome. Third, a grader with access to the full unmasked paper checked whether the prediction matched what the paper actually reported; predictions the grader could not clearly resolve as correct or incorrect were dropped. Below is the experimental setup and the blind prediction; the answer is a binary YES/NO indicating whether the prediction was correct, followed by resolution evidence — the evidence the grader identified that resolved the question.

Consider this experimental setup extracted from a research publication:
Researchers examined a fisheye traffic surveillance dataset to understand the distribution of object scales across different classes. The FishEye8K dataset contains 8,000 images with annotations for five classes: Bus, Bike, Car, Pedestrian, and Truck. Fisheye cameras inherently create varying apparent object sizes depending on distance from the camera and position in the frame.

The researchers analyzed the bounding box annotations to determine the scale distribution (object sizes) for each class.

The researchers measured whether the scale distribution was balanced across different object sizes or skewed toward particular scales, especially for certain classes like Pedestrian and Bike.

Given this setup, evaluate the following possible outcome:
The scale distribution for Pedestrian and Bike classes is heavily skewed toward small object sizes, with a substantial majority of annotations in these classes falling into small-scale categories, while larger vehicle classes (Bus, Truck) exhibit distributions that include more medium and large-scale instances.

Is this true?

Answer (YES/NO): NO